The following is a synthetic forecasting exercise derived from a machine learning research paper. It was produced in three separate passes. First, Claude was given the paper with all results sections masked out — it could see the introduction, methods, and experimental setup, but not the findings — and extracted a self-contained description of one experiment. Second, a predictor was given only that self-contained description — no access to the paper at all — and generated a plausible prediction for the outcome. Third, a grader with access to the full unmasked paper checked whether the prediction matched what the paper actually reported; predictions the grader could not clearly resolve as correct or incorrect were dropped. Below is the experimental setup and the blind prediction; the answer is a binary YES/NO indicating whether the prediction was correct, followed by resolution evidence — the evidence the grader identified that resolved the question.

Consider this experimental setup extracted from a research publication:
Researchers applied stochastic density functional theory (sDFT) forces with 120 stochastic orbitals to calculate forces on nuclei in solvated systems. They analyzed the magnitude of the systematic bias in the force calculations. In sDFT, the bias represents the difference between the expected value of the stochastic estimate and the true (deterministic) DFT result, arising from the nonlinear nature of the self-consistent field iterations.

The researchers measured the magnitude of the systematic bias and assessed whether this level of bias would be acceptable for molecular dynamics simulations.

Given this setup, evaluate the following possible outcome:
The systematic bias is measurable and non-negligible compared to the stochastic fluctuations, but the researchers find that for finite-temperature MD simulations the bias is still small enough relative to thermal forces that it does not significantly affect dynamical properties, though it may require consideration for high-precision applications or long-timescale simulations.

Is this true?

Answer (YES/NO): NO